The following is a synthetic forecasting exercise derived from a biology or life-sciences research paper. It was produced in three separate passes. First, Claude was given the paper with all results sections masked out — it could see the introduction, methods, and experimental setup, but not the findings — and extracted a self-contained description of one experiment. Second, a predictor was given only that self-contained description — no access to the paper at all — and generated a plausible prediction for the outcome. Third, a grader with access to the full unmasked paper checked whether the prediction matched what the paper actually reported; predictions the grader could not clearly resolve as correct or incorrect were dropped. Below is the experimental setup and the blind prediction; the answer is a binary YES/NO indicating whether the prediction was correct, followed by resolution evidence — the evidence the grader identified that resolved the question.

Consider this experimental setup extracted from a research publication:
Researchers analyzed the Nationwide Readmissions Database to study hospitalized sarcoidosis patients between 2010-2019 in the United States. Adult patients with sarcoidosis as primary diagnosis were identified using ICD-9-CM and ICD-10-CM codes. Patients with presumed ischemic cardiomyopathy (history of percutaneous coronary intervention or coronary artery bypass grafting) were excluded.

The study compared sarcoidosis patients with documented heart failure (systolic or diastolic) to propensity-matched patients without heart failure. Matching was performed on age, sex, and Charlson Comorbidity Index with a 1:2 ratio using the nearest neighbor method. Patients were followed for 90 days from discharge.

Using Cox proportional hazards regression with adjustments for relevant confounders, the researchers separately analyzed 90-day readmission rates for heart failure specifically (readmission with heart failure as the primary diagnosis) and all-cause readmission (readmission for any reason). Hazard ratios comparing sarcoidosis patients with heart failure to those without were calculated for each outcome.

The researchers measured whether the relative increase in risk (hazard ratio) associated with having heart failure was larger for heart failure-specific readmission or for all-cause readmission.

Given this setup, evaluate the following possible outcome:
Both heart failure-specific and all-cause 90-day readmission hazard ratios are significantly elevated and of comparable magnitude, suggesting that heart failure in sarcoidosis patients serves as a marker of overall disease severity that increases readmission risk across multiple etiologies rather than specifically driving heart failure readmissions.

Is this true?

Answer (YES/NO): NO